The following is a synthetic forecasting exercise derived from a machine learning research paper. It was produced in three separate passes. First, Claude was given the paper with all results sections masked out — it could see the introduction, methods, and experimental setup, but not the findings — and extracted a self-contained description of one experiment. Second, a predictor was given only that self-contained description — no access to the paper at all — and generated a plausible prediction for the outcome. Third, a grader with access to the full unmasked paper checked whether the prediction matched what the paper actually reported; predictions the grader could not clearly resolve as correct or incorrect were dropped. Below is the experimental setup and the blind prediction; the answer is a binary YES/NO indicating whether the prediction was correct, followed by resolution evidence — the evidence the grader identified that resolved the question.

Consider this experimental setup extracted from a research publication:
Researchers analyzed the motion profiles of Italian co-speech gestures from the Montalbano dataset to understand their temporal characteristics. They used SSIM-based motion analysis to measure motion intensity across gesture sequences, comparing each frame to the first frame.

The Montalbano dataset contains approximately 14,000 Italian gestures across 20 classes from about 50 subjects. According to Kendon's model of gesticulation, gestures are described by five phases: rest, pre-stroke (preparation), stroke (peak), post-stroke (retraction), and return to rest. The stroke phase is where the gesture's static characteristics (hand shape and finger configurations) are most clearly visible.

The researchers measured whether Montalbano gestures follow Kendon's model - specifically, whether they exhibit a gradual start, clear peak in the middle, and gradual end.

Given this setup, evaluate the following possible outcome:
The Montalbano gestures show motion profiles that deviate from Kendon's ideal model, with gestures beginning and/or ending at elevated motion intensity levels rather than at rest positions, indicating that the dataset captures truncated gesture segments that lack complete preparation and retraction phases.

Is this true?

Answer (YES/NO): NO